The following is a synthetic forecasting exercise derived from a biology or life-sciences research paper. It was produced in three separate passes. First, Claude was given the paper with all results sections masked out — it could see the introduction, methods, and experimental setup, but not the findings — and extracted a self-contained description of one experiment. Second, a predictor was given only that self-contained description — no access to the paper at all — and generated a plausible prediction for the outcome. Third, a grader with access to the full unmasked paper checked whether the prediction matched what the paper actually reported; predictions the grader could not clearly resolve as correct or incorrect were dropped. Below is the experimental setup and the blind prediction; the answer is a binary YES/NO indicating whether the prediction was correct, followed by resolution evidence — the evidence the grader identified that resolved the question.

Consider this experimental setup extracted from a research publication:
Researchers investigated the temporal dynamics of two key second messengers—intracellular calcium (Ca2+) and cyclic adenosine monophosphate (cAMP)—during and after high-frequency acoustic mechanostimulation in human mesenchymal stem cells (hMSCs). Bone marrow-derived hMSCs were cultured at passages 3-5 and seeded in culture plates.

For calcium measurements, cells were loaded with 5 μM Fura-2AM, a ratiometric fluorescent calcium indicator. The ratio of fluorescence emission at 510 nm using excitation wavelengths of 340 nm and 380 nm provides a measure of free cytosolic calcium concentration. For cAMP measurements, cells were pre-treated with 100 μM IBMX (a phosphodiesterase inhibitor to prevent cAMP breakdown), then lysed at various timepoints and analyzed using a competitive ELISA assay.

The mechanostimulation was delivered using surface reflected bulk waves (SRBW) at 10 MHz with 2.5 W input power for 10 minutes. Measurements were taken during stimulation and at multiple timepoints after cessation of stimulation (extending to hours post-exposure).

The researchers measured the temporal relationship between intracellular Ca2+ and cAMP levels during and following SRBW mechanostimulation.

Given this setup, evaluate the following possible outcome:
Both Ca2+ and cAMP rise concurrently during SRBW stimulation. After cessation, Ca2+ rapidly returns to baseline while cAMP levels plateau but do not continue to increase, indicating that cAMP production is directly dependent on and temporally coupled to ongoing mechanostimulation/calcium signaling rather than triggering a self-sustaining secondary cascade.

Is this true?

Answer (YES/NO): NO